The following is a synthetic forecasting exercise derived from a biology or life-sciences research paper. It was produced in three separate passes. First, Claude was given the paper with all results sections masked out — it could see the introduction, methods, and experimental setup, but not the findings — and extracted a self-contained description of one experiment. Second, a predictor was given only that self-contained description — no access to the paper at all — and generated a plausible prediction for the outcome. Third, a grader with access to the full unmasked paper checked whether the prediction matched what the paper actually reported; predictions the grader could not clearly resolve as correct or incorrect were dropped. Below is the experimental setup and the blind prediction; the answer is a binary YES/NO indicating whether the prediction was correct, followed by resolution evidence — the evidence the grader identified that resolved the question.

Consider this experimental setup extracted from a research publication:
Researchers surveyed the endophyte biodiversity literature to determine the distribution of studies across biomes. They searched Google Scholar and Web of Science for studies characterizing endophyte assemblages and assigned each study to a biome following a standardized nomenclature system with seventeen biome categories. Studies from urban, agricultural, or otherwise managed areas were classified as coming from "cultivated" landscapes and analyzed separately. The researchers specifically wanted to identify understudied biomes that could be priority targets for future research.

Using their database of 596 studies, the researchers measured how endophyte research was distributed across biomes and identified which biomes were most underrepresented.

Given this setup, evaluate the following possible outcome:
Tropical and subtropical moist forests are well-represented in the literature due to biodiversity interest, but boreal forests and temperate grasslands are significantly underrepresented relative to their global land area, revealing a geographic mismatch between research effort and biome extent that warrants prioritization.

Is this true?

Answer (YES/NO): NO